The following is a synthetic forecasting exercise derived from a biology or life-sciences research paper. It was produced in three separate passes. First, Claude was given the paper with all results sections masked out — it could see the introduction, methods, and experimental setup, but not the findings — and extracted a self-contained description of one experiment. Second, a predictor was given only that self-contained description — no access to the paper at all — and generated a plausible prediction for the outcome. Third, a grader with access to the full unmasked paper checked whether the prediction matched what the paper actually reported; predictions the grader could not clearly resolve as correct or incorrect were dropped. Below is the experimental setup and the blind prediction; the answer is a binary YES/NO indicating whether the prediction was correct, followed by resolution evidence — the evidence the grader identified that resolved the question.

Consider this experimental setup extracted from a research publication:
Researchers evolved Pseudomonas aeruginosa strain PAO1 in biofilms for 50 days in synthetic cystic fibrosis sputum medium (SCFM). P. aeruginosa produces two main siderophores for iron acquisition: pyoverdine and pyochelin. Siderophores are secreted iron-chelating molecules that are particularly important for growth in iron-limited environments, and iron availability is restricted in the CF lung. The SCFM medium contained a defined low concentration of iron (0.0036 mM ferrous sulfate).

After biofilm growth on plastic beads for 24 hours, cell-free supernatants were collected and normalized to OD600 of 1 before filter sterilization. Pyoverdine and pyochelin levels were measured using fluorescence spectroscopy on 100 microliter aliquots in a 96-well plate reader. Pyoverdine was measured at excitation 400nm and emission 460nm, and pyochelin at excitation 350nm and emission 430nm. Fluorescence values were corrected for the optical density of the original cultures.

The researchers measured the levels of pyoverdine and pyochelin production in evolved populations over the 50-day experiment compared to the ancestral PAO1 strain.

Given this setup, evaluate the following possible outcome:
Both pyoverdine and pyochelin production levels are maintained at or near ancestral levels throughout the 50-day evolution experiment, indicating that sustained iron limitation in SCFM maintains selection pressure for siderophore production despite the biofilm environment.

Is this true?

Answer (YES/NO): YES